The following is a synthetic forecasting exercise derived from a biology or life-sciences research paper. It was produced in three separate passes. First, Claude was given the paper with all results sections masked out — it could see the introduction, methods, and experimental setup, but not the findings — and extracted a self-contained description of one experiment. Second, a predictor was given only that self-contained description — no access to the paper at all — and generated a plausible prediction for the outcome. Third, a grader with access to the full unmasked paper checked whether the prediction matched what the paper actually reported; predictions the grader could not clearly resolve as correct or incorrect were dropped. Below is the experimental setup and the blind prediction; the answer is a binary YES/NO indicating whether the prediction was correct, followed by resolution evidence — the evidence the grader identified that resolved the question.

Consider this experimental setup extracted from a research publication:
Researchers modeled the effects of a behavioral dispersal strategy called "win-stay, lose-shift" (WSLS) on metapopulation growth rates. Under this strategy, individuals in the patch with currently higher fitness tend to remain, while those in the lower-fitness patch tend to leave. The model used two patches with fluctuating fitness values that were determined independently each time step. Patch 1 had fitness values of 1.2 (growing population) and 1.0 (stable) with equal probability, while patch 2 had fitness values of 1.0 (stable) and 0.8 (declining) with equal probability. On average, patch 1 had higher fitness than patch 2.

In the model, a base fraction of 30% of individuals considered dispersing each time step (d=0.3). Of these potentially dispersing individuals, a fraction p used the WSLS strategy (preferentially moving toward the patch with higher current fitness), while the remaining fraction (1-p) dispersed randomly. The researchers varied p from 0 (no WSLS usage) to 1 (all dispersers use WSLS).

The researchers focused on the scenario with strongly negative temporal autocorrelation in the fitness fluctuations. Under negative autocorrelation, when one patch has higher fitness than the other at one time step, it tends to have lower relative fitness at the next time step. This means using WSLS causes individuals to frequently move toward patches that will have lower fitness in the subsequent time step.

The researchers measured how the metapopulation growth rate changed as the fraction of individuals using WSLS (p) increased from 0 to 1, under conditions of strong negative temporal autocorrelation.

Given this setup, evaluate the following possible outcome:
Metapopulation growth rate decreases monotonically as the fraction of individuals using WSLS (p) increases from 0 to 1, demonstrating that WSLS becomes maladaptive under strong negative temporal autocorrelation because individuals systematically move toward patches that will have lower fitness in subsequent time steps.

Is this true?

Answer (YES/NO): NO